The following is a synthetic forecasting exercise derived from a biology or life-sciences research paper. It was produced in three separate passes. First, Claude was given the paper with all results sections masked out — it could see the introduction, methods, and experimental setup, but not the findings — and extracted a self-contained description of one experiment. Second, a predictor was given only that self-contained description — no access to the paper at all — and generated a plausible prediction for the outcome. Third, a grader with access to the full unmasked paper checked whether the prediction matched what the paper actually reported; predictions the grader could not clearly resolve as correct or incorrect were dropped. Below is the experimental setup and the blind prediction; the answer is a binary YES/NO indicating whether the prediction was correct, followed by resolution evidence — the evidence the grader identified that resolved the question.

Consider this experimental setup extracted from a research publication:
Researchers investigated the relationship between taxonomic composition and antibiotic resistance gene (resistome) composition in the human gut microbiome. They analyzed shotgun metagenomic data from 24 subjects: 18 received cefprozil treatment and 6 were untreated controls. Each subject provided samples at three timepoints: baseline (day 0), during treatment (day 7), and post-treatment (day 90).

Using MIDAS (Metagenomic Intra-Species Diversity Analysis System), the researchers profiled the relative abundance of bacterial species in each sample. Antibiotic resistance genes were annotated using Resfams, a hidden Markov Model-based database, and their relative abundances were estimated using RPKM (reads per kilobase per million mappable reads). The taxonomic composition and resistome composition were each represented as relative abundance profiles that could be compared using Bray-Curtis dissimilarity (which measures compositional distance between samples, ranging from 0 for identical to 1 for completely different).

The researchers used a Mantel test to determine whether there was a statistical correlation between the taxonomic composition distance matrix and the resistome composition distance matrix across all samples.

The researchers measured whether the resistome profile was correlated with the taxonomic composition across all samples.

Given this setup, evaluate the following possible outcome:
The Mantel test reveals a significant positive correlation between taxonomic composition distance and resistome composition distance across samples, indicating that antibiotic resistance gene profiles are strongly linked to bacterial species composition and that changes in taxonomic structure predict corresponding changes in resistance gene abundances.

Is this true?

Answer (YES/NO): YES